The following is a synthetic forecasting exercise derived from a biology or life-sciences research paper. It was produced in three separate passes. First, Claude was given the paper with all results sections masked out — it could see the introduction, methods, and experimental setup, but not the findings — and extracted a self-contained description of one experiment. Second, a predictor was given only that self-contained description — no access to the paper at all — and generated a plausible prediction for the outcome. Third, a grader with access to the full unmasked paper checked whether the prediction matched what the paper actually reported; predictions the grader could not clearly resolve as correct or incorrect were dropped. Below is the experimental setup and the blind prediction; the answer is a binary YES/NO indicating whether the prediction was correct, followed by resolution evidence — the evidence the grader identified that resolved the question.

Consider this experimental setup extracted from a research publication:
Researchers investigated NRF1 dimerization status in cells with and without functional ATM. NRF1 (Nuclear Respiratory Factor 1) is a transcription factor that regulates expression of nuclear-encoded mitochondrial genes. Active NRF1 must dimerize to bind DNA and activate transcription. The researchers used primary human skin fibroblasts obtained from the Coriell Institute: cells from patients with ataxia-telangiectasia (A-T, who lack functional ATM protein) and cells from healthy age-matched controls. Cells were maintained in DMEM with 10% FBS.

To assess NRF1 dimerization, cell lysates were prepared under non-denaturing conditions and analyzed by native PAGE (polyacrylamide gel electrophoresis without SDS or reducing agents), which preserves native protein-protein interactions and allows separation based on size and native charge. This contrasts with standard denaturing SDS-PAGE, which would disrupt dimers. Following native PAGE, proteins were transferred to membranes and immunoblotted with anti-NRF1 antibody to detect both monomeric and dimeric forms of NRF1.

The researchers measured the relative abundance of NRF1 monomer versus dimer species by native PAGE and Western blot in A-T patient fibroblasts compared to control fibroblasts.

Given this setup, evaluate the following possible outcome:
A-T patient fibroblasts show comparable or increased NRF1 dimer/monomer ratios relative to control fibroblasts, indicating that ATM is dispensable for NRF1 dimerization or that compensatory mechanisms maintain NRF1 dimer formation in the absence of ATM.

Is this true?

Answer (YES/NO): NO